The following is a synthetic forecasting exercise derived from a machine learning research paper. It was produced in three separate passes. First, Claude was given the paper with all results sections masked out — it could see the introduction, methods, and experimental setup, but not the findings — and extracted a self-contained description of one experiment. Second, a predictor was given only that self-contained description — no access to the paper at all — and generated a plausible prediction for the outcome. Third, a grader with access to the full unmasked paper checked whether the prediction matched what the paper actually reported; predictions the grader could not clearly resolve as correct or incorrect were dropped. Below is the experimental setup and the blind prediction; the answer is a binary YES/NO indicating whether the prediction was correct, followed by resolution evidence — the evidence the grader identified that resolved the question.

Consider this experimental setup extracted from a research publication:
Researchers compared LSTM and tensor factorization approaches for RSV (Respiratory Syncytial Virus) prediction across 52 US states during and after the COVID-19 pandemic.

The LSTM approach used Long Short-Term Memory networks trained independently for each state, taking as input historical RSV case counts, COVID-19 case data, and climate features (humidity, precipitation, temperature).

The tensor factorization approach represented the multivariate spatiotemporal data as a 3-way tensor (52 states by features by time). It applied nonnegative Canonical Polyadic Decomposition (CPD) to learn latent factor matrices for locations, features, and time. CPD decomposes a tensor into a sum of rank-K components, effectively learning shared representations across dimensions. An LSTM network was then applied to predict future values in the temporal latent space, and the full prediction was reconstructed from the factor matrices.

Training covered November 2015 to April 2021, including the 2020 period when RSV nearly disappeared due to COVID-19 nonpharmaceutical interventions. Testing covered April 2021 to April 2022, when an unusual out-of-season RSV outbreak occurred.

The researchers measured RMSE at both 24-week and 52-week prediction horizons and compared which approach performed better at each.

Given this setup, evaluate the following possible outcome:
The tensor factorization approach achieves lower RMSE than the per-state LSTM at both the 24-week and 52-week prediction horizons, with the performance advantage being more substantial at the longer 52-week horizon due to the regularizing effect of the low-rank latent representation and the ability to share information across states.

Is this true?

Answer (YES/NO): NO